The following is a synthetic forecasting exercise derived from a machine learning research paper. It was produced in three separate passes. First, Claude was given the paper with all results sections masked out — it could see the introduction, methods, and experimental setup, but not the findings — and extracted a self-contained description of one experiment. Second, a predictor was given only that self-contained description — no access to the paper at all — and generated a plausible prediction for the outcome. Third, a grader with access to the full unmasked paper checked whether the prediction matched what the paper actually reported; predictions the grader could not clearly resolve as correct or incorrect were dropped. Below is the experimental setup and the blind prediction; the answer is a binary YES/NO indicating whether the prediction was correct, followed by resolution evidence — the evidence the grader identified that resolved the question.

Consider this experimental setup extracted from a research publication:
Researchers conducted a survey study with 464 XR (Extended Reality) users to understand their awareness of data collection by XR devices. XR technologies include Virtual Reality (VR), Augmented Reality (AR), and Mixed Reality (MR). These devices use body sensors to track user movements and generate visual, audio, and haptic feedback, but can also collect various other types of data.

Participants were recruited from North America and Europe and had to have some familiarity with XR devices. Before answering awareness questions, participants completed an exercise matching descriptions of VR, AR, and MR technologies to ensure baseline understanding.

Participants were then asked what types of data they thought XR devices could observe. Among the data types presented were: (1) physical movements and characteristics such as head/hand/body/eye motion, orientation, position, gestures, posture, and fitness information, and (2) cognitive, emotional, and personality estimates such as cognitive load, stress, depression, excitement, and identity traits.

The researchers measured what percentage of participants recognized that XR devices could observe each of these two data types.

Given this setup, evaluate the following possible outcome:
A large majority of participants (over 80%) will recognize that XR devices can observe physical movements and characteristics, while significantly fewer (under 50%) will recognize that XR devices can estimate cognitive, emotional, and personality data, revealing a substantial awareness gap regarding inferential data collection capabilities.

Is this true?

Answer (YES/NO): YES